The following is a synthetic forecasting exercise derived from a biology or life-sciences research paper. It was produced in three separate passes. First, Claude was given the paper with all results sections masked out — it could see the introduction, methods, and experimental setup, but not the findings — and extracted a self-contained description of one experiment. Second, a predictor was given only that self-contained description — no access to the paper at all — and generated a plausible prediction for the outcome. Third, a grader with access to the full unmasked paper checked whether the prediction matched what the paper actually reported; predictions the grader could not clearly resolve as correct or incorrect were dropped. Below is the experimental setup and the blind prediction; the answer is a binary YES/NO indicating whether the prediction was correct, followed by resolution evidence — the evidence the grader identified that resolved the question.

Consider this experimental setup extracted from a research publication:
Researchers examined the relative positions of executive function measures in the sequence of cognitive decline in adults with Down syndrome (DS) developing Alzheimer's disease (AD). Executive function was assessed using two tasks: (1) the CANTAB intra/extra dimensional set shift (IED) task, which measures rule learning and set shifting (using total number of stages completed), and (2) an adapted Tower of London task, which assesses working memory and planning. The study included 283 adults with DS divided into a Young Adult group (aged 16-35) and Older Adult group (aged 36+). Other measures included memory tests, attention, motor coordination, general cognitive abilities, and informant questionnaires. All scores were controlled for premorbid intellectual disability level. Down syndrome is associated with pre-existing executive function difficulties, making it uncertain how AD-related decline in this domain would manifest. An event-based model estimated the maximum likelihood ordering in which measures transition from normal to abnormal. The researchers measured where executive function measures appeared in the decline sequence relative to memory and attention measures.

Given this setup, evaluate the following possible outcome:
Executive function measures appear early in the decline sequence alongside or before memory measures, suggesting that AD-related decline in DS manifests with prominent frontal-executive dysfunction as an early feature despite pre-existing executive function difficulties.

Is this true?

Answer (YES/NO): NO